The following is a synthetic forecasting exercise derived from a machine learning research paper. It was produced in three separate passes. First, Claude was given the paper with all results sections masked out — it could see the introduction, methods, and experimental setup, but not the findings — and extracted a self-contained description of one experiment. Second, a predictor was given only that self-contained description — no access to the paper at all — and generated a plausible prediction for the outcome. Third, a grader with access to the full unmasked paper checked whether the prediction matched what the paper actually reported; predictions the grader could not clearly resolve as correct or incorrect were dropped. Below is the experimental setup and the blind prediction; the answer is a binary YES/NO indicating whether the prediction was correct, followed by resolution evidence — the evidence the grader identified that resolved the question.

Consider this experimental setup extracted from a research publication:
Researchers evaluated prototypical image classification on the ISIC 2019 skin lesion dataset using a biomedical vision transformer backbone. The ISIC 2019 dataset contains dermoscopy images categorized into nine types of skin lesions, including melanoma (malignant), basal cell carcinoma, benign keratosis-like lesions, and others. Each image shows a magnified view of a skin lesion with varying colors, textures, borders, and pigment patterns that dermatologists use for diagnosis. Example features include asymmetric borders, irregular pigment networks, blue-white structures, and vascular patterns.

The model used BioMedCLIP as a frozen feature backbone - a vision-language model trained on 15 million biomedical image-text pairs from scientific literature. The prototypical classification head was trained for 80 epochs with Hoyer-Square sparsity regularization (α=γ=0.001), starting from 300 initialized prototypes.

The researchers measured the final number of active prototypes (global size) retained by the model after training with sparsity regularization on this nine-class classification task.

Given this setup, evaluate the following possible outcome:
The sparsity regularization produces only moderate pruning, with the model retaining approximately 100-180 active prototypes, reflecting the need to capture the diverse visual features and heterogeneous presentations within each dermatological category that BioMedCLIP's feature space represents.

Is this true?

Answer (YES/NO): NO